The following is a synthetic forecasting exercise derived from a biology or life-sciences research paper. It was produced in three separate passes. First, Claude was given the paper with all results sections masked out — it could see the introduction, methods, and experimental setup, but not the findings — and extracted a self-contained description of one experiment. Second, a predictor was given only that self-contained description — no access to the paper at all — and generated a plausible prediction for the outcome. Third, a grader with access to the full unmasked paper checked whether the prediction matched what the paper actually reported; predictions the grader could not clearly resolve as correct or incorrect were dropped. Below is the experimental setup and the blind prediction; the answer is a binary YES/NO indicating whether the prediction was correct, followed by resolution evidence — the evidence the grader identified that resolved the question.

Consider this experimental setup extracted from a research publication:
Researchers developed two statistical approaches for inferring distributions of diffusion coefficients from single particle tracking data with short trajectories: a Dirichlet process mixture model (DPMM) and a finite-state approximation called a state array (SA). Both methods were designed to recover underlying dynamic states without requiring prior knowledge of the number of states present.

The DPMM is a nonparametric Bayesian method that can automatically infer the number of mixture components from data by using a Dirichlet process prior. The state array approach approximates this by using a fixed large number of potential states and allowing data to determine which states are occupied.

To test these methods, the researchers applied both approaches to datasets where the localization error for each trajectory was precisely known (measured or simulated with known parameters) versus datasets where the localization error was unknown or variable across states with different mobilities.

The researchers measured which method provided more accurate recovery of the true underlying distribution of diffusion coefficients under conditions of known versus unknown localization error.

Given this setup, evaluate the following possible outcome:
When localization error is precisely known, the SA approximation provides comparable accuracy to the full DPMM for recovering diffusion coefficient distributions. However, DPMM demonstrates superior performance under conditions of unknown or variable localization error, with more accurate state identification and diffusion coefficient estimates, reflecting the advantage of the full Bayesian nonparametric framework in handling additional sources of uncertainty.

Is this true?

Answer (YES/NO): NO